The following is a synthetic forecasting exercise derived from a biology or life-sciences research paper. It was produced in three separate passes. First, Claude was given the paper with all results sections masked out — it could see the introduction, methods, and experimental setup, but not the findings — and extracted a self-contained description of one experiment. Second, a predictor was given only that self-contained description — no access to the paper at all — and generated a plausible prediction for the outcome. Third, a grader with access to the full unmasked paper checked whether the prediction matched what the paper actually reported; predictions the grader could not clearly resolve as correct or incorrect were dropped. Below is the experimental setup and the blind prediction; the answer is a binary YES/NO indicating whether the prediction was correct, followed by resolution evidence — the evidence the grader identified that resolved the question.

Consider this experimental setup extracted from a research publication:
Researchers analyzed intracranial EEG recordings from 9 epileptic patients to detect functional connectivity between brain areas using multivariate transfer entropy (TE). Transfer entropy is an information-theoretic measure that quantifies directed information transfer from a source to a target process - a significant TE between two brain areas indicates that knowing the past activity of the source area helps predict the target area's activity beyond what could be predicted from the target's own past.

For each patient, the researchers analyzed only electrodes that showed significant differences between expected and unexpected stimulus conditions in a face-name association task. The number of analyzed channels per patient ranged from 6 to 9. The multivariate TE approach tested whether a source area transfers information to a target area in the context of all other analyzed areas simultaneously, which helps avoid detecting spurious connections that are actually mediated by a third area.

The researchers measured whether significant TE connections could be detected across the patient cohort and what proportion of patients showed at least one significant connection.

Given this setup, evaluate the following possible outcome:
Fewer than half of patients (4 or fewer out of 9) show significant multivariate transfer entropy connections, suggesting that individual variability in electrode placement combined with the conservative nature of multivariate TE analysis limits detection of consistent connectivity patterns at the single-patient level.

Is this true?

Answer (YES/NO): NO